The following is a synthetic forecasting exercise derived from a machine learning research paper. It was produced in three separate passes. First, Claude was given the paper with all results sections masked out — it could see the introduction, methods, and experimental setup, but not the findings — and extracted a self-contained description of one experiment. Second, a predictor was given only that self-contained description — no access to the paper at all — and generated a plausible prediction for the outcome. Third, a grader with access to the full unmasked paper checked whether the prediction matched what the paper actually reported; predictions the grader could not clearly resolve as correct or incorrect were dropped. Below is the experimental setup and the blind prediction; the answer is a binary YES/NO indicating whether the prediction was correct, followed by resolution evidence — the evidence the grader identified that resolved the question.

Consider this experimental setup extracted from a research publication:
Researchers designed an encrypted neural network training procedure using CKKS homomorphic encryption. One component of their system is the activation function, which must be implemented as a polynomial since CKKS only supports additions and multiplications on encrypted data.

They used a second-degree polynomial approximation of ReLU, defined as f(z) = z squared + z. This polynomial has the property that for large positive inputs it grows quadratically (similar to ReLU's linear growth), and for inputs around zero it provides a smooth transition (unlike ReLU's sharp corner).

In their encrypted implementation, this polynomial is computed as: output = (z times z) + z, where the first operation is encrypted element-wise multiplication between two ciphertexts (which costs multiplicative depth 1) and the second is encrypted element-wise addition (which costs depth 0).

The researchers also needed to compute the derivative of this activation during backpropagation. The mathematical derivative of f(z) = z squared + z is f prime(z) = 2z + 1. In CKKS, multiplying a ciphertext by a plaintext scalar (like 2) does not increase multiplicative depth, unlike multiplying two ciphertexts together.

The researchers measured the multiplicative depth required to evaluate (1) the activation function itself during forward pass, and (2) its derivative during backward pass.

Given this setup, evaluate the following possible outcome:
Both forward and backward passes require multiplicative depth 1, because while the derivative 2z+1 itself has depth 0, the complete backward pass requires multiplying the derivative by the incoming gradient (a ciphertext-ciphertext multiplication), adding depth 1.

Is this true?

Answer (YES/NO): YES